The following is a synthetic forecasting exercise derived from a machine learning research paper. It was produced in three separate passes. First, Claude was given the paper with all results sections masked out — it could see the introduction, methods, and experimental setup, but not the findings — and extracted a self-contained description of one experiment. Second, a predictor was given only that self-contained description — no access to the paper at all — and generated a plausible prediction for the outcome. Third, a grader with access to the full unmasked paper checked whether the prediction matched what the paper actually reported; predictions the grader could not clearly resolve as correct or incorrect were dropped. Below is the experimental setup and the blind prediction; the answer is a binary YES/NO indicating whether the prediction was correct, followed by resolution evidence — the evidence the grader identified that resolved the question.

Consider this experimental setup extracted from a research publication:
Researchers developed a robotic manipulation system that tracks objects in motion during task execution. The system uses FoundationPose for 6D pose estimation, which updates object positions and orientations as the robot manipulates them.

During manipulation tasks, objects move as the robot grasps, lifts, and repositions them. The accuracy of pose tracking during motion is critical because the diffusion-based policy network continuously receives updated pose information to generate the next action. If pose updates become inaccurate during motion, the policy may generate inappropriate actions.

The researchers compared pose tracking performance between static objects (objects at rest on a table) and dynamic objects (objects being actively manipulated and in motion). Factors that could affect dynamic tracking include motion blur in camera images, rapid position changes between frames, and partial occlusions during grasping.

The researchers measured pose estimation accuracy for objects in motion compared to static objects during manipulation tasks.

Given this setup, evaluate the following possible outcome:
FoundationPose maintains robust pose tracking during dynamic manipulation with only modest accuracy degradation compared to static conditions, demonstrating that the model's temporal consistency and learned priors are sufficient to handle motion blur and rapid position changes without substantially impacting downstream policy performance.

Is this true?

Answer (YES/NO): NO